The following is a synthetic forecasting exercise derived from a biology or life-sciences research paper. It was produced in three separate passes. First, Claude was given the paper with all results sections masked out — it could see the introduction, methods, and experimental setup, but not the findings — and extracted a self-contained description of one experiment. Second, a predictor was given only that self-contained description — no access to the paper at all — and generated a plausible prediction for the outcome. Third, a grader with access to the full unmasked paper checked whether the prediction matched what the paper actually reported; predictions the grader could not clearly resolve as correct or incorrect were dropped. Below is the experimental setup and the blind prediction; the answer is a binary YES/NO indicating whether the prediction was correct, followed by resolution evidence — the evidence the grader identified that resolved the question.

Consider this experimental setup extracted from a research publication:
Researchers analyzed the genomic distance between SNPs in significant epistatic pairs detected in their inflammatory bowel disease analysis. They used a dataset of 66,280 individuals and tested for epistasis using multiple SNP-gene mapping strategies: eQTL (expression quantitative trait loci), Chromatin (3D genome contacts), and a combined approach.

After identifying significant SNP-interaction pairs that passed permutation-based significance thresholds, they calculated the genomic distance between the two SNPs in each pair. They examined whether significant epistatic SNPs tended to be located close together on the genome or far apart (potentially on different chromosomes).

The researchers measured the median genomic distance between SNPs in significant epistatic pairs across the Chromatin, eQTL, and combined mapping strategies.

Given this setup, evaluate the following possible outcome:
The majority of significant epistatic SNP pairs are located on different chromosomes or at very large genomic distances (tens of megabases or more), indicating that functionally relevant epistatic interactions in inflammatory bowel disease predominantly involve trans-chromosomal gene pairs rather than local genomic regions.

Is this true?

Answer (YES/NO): NO